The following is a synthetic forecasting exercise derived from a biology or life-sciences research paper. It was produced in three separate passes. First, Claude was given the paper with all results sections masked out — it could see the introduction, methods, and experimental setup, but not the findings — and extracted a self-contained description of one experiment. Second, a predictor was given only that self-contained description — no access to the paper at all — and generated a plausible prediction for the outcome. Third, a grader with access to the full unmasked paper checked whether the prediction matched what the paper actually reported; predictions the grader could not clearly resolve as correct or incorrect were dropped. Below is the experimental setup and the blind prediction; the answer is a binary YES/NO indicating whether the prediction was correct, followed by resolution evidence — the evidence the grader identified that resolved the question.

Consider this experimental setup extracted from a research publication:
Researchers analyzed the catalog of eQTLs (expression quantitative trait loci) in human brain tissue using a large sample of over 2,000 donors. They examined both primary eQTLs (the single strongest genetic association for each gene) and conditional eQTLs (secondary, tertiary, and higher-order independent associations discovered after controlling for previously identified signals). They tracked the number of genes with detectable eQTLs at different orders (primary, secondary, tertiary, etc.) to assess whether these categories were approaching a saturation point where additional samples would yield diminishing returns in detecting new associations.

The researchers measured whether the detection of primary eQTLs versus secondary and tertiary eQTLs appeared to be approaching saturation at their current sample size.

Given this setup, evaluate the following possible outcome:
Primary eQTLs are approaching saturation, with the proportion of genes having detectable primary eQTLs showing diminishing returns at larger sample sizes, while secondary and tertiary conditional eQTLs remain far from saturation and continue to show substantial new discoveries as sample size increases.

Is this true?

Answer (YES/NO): YES